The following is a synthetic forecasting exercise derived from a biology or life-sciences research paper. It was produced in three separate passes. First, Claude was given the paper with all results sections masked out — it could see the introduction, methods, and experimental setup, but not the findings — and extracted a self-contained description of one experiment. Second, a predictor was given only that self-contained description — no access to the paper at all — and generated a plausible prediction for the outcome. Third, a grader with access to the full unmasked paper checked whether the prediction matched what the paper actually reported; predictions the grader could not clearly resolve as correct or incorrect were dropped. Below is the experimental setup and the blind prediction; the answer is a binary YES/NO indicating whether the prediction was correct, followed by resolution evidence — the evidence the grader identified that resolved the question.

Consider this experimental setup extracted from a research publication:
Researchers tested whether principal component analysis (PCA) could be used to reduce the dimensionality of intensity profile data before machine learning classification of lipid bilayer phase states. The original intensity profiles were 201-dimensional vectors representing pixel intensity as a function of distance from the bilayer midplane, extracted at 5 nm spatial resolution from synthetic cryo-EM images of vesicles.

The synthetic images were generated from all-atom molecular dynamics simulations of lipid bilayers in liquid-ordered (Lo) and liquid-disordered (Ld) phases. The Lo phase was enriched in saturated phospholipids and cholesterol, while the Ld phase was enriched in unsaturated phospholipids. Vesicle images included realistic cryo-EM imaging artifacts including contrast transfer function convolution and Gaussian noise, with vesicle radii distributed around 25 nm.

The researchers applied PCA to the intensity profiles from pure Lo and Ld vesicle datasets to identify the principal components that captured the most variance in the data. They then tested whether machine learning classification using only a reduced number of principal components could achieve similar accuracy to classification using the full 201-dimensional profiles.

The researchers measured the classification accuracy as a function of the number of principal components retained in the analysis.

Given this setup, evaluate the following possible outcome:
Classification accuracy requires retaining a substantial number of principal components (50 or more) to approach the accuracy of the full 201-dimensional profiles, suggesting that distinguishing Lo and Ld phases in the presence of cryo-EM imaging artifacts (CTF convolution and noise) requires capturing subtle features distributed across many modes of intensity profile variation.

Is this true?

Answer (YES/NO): NO